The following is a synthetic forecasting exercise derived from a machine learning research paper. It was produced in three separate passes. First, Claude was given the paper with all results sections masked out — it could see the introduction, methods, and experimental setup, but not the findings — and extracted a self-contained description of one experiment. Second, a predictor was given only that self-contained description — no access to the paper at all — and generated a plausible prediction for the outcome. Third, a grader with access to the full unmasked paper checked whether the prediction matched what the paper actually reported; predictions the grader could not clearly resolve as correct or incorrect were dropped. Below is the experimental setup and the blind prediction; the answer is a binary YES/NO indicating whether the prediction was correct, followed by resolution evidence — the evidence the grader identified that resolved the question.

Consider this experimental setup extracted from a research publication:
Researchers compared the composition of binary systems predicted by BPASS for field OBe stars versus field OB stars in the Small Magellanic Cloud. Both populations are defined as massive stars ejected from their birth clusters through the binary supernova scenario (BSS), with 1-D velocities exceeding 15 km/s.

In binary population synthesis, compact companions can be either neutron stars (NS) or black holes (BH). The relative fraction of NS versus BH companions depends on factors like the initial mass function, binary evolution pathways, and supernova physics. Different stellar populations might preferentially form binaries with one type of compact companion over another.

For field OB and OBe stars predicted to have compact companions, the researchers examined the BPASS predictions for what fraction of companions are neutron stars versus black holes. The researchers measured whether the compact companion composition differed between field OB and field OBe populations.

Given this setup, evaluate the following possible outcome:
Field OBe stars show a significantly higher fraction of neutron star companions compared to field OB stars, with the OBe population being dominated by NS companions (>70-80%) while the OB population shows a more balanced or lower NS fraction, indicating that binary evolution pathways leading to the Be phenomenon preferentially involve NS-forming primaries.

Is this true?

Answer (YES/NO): NO